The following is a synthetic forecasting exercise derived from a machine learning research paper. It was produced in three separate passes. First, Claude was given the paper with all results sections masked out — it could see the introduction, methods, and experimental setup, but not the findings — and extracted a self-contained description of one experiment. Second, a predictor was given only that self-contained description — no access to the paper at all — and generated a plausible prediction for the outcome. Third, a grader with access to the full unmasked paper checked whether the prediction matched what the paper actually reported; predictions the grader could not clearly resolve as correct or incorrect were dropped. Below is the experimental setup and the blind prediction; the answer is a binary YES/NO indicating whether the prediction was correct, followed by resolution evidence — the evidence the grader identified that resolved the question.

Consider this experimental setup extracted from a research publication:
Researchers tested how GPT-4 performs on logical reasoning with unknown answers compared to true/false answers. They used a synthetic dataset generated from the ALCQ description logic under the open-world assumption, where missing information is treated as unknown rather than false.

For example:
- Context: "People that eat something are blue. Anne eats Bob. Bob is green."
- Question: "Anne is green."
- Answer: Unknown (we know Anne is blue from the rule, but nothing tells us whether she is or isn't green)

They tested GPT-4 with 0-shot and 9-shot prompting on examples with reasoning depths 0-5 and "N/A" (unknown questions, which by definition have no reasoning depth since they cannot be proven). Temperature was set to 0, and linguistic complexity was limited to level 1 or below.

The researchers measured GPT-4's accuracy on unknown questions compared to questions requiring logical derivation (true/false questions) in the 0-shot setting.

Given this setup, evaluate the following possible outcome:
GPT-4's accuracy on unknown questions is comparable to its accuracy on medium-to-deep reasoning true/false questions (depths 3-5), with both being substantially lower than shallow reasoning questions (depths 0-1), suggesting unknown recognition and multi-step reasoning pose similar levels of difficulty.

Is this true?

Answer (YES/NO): NO